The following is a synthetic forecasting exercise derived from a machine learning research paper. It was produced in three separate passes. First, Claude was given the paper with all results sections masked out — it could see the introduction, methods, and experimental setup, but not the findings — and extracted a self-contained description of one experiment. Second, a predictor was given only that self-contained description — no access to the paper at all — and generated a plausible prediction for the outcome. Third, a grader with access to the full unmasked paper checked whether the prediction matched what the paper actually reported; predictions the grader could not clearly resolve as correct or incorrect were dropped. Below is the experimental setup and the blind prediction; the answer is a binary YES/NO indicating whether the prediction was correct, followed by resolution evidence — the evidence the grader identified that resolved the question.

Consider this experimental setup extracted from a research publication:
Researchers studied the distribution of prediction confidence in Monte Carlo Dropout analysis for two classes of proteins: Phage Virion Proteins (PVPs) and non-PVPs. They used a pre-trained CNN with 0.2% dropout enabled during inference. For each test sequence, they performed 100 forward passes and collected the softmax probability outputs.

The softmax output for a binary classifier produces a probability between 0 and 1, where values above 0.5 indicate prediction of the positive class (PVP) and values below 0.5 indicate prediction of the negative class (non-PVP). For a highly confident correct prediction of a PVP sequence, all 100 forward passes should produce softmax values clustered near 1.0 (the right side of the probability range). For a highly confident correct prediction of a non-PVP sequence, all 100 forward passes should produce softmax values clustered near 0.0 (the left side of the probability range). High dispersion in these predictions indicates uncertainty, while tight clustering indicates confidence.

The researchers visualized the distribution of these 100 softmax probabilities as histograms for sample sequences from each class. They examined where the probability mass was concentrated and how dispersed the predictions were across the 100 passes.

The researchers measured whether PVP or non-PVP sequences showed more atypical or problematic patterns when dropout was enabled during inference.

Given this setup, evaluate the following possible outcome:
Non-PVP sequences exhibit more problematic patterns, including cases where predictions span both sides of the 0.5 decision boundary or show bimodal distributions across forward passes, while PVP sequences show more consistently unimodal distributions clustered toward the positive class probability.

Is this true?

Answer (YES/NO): NO